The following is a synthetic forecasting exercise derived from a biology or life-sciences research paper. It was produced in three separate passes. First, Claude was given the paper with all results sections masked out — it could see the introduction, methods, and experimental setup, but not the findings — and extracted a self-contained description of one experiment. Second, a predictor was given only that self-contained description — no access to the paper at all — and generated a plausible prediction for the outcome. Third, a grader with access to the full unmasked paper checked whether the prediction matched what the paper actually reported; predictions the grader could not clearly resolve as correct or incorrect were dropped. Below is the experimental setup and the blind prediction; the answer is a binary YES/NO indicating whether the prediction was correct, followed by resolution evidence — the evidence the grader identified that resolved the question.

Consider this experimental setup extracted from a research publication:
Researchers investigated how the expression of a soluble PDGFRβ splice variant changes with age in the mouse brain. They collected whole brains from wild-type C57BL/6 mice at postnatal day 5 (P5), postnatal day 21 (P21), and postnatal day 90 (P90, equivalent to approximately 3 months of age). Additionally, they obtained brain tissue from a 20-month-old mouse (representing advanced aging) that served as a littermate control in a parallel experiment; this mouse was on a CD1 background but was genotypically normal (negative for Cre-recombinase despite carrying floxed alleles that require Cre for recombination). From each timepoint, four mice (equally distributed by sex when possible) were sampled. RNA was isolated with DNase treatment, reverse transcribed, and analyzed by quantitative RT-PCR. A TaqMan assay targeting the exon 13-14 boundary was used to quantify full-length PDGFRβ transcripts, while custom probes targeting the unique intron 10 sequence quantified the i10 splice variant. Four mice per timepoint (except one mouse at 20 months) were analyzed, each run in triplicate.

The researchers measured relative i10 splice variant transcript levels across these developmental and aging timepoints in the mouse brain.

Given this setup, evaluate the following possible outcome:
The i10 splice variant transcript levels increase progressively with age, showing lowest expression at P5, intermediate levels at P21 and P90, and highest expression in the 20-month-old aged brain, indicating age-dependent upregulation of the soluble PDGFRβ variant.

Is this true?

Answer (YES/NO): NO